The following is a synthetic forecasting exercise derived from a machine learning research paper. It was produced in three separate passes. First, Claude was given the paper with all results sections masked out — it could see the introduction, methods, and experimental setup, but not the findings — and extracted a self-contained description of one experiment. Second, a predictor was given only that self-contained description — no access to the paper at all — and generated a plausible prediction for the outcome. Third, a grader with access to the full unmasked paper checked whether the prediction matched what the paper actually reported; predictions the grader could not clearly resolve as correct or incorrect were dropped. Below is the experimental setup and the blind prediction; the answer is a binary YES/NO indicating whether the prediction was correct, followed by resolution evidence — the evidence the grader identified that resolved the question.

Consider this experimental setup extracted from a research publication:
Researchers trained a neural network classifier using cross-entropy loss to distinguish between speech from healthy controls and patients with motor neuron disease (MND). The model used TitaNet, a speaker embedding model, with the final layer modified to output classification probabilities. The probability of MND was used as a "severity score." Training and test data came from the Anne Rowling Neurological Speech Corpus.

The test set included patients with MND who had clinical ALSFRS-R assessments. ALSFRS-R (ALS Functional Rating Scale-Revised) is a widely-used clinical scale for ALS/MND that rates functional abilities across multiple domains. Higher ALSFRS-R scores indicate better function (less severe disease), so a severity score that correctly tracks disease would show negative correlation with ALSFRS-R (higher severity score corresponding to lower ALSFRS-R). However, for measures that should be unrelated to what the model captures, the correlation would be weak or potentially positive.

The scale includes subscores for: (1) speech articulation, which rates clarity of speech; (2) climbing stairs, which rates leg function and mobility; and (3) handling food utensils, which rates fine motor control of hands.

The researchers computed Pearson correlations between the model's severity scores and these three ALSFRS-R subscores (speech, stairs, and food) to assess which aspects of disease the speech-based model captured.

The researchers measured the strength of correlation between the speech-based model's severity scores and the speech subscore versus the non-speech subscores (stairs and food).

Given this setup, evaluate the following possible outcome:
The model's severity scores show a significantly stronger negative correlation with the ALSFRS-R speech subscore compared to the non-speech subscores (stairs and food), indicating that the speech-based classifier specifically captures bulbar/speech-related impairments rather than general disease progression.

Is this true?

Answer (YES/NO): YES